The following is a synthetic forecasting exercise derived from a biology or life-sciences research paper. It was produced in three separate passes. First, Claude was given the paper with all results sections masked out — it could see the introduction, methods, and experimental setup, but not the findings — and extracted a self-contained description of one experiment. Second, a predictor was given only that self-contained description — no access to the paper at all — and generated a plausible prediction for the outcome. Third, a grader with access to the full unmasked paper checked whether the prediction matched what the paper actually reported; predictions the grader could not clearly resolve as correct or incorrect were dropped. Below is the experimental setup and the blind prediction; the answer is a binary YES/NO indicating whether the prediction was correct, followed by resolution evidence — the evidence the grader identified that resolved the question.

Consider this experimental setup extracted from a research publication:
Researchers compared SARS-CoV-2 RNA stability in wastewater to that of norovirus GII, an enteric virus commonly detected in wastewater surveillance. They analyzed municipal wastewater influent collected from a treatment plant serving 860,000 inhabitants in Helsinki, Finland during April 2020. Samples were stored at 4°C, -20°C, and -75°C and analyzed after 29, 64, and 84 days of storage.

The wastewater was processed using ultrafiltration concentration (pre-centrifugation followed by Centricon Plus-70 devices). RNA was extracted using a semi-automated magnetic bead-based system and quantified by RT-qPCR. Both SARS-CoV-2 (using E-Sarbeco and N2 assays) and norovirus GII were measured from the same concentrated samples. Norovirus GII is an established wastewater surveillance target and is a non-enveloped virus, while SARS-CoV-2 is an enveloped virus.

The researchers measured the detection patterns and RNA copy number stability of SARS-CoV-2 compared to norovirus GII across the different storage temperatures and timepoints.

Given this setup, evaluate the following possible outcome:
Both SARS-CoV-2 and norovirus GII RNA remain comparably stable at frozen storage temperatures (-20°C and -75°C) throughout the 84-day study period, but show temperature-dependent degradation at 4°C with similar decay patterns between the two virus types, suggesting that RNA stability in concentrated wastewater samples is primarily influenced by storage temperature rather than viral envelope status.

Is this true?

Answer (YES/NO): NO